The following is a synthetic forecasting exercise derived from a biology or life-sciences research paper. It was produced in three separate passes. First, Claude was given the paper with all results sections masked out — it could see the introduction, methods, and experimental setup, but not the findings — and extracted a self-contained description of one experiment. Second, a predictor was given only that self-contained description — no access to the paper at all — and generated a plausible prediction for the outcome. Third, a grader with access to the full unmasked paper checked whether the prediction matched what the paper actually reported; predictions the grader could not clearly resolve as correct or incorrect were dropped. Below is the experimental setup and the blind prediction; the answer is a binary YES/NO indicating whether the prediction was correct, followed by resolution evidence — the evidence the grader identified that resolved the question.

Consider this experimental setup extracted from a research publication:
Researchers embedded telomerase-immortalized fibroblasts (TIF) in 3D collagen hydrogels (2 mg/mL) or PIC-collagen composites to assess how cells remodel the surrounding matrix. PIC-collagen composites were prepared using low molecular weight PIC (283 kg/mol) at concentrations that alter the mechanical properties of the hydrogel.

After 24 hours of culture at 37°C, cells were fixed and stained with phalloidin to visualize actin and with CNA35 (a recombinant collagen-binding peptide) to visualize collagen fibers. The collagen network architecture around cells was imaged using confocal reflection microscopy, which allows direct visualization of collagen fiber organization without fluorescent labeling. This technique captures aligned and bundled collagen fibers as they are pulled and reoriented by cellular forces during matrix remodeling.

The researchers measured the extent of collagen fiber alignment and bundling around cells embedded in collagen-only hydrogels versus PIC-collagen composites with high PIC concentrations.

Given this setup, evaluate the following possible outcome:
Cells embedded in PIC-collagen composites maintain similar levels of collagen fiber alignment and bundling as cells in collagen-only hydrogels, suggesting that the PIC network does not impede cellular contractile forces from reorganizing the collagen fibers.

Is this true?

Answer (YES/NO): NO